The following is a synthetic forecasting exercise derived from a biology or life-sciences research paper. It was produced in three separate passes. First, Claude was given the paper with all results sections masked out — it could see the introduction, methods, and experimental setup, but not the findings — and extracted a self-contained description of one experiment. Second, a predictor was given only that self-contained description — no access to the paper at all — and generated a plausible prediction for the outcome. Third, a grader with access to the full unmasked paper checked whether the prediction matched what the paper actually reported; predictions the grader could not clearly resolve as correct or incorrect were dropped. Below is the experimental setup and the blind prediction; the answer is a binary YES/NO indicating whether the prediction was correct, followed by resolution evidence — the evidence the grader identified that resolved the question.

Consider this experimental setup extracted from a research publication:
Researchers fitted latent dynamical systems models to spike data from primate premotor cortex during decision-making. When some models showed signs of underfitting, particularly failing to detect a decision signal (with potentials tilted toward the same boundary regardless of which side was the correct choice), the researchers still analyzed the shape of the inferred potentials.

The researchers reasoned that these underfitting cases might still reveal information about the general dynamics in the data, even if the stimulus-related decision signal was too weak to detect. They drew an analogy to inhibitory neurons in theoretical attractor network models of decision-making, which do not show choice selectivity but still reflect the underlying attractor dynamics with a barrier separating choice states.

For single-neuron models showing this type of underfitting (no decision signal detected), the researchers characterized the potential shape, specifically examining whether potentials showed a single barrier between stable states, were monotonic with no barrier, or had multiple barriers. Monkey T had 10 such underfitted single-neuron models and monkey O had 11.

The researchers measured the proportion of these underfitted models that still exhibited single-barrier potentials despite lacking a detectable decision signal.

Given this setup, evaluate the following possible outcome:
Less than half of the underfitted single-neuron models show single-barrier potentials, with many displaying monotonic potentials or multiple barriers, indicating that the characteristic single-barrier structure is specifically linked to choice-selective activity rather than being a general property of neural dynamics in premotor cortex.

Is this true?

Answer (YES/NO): NO